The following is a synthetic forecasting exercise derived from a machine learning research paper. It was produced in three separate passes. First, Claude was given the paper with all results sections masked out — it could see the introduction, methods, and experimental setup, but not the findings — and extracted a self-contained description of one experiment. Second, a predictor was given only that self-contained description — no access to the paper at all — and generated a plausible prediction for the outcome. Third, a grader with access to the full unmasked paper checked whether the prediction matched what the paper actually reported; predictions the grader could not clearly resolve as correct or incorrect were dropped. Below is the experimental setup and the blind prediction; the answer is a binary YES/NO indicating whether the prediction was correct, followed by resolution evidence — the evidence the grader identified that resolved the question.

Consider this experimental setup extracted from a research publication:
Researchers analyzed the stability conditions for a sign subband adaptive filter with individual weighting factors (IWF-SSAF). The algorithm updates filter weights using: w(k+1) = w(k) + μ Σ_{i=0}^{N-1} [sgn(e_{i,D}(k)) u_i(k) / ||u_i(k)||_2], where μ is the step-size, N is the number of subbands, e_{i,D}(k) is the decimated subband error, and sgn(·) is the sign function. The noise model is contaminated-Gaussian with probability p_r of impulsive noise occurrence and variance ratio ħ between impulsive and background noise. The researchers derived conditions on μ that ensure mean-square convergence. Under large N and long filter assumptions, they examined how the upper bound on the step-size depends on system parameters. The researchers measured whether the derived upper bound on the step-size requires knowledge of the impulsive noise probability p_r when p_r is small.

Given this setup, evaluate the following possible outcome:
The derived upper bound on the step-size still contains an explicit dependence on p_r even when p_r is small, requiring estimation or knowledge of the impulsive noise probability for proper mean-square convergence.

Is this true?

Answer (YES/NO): NO